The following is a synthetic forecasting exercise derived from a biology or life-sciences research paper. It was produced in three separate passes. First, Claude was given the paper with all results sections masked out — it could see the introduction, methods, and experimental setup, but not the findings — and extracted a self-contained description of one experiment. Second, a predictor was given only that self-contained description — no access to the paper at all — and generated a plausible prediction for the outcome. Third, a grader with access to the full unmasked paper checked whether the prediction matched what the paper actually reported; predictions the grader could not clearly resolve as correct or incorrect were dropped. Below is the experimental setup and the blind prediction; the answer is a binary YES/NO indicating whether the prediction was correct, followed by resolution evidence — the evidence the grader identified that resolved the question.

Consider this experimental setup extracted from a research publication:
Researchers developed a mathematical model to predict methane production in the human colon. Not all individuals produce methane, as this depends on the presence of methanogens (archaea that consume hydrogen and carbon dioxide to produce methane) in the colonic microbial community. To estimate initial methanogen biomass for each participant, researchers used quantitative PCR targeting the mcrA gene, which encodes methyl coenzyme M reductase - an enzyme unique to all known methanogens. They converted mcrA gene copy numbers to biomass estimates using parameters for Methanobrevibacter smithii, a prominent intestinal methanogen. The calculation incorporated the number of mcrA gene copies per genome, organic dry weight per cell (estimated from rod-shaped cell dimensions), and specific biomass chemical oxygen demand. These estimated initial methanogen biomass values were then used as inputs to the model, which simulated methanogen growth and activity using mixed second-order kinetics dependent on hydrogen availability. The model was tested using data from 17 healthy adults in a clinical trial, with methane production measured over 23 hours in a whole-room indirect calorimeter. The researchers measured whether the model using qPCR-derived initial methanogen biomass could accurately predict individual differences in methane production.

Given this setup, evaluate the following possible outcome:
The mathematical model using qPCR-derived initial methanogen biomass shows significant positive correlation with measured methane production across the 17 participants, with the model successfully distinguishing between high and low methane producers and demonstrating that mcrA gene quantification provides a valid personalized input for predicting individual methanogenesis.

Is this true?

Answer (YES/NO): NO